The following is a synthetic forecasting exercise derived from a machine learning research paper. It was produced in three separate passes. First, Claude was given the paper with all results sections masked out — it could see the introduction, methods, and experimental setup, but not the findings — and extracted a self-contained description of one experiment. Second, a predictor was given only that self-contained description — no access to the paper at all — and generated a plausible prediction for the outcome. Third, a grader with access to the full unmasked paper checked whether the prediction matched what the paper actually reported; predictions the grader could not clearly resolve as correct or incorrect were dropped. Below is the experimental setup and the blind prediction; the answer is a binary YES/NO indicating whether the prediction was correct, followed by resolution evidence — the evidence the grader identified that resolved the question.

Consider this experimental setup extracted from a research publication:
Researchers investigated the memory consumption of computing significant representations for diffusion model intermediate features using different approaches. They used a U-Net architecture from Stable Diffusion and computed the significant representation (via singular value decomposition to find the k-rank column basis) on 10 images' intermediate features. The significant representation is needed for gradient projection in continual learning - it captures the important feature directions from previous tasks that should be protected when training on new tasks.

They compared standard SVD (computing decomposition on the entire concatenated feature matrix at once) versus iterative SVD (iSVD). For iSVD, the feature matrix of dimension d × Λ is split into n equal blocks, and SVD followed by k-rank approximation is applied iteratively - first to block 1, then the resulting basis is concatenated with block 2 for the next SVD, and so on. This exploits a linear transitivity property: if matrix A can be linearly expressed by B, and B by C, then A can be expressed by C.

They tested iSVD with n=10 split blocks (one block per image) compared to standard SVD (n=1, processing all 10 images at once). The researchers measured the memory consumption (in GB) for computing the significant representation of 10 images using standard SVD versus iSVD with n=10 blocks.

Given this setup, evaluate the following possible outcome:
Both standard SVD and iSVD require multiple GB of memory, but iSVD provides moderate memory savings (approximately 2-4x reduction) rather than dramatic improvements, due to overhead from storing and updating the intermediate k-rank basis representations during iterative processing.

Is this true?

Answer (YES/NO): NO